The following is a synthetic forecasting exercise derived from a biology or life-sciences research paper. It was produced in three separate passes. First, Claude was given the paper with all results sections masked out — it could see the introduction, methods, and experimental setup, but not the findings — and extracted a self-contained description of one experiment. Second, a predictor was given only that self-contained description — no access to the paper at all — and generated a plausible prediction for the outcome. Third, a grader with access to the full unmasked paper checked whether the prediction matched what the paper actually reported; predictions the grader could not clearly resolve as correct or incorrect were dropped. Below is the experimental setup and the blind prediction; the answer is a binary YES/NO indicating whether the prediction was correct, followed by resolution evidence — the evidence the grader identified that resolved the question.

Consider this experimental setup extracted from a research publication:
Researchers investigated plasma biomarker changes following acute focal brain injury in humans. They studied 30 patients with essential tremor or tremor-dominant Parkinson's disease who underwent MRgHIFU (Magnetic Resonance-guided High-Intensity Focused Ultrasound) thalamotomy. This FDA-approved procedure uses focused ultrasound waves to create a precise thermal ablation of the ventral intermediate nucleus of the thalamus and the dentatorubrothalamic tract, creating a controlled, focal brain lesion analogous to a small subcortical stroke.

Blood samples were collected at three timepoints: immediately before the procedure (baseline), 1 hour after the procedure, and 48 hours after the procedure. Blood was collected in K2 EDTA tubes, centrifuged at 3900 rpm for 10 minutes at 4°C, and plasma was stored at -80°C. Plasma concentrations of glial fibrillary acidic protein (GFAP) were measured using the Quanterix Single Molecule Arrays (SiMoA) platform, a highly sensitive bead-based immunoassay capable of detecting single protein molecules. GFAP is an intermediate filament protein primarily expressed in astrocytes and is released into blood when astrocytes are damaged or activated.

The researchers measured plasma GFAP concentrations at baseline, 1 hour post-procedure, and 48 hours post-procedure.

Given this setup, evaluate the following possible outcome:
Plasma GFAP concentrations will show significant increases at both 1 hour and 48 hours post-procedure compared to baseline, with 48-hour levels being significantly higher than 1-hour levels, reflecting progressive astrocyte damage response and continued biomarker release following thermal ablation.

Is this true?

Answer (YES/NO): NO